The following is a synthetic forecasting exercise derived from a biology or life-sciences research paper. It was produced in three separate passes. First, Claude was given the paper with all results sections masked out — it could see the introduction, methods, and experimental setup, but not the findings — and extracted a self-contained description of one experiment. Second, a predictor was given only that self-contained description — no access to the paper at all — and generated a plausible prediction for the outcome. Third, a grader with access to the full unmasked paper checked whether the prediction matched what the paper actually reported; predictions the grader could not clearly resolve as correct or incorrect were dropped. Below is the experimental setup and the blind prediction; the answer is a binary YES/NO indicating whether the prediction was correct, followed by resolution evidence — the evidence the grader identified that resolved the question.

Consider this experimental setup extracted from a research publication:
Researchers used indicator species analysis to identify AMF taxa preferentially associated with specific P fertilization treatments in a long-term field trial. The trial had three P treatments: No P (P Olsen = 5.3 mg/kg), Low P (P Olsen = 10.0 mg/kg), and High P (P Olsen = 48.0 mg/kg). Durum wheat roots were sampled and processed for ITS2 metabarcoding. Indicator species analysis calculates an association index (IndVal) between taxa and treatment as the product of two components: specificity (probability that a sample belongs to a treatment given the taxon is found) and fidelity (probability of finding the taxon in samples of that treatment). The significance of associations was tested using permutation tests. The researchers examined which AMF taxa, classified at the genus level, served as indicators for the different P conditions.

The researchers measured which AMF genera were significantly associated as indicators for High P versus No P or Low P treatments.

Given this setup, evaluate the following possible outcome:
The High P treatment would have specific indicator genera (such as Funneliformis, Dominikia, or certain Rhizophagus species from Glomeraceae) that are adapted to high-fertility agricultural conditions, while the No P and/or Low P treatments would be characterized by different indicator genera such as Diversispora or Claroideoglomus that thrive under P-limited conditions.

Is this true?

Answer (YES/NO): NO